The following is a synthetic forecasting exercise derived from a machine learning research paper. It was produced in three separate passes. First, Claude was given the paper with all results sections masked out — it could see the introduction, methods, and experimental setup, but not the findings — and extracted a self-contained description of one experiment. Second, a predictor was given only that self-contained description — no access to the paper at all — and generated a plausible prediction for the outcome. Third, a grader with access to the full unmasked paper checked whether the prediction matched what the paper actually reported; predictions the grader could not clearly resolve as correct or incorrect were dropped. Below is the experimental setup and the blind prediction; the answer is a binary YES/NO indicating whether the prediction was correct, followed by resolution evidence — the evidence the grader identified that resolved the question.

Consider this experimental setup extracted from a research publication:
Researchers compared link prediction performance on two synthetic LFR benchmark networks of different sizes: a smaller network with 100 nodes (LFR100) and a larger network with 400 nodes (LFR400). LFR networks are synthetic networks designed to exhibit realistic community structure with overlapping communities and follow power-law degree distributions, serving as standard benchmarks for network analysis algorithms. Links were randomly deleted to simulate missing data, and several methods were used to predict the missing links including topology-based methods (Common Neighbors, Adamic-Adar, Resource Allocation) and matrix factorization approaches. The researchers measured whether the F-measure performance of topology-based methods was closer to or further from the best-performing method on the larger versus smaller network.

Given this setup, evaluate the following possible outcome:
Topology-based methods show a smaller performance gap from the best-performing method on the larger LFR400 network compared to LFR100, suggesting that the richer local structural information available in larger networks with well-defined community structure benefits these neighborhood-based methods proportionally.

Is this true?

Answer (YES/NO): YES